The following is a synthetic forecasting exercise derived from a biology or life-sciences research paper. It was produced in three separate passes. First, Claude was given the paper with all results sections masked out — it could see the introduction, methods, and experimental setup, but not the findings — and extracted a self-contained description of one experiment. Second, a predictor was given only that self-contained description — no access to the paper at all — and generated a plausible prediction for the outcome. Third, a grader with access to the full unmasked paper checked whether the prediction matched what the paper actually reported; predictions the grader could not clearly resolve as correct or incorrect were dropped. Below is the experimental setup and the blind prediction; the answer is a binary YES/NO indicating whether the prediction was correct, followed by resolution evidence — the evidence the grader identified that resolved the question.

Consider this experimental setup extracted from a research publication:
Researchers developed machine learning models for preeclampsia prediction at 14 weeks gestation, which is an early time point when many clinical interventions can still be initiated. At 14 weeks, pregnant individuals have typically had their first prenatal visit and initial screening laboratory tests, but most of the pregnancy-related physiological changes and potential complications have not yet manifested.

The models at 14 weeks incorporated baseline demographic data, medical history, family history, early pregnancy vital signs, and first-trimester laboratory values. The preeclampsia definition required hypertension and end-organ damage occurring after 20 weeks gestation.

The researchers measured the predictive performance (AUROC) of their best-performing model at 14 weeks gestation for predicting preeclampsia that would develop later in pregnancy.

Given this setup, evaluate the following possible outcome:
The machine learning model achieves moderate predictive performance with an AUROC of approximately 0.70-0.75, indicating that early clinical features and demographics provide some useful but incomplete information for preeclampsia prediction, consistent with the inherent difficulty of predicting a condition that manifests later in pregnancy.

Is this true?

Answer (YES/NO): NO